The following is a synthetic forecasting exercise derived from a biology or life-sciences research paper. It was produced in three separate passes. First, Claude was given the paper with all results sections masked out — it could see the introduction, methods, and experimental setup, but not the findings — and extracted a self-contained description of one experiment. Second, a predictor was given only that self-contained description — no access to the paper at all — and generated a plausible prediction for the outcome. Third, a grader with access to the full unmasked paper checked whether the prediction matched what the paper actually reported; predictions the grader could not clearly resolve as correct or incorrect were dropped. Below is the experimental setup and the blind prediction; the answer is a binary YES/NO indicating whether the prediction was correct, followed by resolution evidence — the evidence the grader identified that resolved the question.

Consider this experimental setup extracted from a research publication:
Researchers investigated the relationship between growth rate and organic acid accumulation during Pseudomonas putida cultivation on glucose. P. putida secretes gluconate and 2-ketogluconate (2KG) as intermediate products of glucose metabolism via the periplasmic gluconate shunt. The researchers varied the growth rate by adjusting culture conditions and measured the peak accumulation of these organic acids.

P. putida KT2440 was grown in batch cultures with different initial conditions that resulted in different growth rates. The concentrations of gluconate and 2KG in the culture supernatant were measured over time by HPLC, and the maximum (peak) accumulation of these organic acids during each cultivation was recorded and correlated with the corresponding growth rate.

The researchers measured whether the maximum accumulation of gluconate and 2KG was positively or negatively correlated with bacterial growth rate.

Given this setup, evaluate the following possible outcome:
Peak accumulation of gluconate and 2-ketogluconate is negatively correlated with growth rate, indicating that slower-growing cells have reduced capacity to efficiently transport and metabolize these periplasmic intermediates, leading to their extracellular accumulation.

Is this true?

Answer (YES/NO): YES